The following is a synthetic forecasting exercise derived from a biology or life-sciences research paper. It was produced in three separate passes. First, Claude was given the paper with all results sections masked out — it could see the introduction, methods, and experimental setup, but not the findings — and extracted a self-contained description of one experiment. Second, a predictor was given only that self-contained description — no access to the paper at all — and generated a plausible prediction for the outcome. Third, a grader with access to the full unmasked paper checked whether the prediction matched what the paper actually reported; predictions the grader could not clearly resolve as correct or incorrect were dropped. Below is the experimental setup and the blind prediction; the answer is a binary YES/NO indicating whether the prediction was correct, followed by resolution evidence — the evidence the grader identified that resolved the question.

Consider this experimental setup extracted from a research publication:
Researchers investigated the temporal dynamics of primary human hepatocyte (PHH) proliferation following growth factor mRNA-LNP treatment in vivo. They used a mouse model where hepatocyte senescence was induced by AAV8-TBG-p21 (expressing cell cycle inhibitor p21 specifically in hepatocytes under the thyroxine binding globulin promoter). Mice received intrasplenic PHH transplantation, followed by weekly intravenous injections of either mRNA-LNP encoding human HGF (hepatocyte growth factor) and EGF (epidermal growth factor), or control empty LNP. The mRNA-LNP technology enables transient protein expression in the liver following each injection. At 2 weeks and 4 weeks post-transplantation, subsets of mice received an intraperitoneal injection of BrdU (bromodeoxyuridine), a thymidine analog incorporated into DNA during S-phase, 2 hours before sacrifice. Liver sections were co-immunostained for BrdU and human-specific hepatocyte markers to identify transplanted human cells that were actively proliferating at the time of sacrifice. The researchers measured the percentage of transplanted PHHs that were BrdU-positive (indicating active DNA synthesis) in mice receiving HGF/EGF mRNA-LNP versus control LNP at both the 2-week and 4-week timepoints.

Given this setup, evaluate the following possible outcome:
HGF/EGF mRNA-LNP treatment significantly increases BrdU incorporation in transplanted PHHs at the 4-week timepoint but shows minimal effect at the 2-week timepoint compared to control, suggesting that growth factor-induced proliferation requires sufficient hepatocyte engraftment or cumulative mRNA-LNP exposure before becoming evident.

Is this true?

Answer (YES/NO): NO